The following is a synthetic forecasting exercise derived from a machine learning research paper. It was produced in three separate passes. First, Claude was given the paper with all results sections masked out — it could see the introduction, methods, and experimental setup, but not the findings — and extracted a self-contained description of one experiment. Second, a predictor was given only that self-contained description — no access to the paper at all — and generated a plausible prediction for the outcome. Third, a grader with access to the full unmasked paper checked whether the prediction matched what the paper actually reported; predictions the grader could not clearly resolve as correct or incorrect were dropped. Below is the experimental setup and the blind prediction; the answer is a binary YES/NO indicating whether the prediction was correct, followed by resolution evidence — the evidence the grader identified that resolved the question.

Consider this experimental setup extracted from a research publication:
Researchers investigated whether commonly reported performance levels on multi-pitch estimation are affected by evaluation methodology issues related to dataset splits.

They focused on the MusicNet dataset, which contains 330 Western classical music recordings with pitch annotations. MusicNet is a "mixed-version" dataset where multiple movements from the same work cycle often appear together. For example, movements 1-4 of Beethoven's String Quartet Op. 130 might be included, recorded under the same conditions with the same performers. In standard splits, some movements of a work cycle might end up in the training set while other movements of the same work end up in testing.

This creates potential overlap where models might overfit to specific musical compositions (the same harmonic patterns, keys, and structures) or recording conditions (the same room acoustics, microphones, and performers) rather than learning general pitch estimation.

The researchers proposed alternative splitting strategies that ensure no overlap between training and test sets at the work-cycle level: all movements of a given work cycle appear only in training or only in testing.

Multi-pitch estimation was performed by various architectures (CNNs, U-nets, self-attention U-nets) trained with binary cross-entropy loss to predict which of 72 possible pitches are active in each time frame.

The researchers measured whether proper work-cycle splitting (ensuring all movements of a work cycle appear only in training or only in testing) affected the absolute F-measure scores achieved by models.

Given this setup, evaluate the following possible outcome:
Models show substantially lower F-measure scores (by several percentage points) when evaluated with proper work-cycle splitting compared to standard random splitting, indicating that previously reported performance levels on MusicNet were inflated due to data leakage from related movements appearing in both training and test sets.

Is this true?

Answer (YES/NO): NO